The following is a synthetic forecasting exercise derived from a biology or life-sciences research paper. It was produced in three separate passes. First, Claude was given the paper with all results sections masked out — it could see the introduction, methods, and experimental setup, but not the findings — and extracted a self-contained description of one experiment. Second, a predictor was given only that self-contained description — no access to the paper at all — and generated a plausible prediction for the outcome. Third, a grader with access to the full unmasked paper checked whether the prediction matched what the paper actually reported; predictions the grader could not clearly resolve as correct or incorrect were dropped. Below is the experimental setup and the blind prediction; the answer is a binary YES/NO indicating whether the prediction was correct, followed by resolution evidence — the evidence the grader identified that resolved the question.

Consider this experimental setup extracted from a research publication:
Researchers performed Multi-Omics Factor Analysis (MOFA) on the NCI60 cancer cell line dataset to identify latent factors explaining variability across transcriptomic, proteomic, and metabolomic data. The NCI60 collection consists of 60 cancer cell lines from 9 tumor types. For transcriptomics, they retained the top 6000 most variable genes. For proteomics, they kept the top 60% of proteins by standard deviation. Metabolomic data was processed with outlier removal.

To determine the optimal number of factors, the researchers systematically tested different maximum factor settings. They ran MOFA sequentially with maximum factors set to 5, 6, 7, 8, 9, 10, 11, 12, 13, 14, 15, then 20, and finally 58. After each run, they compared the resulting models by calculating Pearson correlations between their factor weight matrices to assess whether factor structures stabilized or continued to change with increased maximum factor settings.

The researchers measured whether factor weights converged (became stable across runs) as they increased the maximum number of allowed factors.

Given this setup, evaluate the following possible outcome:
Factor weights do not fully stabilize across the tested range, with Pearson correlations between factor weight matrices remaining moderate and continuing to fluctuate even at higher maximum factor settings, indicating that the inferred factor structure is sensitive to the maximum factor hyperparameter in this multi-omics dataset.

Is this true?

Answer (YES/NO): NO